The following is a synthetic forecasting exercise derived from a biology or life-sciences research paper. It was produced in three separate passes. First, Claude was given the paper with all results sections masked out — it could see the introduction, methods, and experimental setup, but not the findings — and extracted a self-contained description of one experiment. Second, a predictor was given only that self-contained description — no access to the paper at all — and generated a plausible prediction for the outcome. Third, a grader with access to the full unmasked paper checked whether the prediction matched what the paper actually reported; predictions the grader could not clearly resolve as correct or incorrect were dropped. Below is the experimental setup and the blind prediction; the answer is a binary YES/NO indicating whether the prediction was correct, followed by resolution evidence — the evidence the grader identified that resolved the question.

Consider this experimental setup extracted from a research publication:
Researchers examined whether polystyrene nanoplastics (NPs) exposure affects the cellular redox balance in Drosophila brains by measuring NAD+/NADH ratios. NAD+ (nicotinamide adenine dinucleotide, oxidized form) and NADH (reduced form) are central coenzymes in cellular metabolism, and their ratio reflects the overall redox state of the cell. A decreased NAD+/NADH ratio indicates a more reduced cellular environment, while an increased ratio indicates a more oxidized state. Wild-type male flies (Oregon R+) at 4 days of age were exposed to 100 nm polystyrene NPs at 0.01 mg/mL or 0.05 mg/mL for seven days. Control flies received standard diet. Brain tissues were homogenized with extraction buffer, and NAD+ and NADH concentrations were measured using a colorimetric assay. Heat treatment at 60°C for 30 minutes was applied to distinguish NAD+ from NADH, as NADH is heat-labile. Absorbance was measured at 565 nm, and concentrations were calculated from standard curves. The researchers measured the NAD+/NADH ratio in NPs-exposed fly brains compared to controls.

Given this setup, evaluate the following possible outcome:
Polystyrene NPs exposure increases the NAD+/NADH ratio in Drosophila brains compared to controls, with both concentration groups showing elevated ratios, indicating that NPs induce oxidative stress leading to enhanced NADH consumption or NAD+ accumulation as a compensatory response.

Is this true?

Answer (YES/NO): NO